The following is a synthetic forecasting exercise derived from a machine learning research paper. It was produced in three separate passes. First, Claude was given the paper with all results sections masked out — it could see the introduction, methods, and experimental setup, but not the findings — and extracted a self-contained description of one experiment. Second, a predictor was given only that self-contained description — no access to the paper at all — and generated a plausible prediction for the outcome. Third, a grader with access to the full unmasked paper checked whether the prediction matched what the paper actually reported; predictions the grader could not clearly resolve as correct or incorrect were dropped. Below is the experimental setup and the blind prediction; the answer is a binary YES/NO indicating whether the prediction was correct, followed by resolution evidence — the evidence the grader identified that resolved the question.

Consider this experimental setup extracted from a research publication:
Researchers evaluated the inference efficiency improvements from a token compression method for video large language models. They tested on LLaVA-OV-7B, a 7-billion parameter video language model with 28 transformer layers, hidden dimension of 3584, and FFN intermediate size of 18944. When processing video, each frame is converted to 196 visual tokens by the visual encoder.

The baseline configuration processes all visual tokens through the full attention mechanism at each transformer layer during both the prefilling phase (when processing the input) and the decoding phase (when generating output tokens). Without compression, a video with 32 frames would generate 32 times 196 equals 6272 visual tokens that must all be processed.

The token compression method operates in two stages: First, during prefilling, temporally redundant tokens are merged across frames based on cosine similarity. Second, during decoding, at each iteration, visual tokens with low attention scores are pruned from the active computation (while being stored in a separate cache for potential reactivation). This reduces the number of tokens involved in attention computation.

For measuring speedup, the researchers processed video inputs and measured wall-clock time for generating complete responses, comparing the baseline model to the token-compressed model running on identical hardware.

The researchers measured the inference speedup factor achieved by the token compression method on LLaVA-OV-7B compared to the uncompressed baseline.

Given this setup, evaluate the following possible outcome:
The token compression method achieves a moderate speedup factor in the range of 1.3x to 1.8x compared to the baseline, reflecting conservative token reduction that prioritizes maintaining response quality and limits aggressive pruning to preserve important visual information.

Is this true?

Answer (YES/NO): YES